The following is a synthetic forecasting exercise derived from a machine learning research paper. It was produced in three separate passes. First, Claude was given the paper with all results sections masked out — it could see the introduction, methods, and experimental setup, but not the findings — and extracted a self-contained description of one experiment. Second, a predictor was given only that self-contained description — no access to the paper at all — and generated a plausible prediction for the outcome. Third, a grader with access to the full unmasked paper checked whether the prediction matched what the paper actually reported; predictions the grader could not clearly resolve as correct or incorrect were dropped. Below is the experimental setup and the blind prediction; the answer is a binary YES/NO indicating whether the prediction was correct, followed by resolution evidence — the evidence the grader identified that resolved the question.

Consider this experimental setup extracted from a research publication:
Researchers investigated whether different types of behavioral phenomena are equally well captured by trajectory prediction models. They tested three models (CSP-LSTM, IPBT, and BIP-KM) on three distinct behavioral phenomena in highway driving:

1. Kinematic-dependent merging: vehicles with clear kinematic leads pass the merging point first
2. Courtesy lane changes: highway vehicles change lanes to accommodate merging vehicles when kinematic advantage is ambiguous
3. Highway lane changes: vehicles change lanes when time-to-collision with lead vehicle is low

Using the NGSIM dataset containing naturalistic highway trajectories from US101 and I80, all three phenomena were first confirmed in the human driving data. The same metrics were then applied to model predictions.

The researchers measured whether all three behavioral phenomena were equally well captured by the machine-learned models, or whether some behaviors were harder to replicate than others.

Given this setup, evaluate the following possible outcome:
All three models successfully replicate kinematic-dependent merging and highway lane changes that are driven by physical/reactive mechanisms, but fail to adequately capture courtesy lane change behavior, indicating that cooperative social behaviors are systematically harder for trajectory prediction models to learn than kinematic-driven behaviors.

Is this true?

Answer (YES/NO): NO